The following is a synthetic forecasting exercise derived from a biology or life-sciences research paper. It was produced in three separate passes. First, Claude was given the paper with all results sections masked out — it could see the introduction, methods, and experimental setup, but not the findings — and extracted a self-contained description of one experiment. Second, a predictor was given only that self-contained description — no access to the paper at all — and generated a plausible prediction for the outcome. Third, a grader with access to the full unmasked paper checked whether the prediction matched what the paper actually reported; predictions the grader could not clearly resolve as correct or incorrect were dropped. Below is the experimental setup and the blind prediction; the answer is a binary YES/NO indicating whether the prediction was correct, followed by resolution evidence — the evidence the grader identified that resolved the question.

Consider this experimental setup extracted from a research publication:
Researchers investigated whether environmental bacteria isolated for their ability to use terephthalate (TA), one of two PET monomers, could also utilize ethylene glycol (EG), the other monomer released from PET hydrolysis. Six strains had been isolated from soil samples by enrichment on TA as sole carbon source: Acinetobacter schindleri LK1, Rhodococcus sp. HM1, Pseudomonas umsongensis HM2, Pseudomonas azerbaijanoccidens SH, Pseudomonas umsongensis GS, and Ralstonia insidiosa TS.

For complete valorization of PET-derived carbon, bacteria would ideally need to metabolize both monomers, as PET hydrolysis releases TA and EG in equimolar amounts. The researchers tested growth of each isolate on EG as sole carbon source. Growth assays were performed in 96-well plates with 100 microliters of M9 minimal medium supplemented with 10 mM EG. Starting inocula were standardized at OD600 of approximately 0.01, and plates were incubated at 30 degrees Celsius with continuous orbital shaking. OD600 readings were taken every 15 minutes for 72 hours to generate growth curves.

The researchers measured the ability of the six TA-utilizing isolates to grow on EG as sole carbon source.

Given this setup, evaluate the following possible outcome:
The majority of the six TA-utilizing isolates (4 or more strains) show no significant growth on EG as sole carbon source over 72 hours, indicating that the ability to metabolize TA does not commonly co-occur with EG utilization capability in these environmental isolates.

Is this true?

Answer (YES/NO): YES